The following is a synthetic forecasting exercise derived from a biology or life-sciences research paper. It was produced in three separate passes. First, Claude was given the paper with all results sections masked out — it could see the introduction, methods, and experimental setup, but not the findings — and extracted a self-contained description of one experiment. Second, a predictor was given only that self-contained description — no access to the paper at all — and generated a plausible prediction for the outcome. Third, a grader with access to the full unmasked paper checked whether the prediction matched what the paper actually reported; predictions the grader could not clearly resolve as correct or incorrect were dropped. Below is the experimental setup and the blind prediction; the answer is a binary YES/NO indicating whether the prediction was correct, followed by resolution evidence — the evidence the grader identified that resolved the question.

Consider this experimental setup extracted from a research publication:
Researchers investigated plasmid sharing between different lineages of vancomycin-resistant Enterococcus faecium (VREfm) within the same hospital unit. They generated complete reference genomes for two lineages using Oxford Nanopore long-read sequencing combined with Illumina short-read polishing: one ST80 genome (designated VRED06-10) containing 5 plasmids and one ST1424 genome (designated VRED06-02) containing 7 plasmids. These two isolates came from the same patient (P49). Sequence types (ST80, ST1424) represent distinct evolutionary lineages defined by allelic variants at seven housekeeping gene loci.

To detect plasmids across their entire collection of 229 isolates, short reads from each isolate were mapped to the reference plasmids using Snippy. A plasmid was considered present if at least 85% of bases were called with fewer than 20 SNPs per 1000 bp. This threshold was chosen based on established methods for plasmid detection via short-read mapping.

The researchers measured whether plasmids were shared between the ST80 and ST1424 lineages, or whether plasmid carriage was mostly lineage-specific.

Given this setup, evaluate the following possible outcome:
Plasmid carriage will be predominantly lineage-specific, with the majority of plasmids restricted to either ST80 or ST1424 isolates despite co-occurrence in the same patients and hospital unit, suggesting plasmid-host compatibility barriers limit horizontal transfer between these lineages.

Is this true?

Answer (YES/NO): YES